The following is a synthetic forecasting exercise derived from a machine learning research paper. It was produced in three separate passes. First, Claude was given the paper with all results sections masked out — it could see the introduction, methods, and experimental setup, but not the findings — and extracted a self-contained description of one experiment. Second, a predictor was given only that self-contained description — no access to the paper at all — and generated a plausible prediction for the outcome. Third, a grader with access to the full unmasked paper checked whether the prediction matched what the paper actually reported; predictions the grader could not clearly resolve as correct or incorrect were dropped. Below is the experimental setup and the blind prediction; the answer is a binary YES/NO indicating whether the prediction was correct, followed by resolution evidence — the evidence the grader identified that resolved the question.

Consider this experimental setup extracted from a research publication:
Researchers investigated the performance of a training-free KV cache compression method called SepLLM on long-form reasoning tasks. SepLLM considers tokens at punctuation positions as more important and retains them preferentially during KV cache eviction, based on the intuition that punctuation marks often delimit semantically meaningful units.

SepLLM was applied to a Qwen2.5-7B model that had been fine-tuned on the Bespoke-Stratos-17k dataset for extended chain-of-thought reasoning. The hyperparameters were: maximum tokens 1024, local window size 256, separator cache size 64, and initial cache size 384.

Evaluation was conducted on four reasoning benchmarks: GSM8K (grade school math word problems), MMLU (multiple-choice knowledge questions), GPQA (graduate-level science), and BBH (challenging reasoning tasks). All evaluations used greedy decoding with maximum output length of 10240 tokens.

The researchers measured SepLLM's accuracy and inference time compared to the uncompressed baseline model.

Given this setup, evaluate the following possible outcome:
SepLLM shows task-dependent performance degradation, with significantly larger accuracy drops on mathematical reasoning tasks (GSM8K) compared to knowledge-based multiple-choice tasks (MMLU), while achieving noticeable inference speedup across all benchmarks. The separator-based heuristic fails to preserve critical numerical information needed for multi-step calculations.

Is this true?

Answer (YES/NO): NO